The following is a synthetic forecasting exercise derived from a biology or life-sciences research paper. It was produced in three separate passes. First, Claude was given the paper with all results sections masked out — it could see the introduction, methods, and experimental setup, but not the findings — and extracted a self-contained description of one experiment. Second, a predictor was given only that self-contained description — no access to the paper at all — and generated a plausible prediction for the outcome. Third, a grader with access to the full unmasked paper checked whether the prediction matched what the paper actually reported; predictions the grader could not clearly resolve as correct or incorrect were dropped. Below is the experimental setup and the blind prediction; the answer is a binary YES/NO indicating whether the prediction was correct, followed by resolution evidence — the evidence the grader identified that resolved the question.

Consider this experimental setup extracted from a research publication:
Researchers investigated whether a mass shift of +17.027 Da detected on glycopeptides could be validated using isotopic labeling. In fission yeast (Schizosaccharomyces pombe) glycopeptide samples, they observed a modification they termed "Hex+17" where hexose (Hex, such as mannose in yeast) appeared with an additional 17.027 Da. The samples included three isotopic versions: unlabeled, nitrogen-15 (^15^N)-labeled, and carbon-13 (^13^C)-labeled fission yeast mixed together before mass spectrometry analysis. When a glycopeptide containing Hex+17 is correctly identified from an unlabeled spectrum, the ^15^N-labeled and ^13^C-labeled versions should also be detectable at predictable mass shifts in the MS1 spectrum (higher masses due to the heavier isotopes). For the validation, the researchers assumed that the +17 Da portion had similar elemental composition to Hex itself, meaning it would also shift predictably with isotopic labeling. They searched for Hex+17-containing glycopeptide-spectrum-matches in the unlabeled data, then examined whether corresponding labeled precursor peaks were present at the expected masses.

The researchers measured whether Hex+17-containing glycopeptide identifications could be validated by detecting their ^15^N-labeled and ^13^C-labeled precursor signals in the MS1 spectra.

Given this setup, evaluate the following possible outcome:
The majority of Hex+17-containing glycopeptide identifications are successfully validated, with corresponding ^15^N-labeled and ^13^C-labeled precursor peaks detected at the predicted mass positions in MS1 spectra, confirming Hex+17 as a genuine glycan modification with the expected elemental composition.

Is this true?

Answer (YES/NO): YES